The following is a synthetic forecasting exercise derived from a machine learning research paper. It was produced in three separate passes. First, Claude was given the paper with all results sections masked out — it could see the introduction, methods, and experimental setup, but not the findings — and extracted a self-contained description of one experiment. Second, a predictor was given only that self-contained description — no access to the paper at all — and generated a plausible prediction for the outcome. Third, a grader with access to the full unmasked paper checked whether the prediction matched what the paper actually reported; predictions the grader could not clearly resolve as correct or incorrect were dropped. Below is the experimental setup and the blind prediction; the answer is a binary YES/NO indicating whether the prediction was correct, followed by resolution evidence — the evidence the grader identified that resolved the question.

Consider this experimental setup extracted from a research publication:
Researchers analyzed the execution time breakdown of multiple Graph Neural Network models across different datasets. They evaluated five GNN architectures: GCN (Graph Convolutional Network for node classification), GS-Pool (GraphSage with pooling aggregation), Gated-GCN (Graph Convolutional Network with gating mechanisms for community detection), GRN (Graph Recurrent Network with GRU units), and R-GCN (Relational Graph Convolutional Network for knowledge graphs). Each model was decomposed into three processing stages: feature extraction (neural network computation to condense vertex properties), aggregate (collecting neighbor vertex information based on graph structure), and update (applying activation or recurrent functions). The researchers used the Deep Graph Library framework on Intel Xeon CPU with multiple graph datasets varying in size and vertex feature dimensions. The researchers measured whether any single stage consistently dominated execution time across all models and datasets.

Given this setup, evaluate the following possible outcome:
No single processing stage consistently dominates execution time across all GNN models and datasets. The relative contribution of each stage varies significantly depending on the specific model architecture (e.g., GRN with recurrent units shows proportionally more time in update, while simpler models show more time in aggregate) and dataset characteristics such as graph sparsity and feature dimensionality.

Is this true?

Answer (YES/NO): YES